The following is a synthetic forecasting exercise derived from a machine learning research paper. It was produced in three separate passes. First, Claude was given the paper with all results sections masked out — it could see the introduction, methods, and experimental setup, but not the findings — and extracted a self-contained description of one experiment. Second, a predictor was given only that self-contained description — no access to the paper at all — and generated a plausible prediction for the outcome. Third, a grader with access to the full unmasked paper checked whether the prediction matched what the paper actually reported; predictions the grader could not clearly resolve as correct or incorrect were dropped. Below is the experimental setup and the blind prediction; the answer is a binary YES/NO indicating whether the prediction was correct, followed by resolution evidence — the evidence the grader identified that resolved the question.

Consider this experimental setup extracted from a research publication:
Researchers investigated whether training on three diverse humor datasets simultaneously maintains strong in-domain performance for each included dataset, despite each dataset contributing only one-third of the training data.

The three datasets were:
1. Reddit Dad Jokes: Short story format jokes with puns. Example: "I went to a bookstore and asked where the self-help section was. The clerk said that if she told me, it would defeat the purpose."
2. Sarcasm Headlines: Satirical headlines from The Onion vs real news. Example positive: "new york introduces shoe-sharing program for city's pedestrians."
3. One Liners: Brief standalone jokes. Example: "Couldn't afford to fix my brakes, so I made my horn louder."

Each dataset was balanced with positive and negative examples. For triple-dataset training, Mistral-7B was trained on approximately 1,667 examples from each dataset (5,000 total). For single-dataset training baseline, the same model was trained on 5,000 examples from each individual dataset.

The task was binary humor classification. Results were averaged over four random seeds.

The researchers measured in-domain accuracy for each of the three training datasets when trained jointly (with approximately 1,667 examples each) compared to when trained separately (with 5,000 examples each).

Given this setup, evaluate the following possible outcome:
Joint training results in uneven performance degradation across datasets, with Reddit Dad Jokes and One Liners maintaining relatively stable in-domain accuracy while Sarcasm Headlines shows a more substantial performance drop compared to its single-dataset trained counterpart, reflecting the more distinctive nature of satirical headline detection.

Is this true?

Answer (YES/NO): NO